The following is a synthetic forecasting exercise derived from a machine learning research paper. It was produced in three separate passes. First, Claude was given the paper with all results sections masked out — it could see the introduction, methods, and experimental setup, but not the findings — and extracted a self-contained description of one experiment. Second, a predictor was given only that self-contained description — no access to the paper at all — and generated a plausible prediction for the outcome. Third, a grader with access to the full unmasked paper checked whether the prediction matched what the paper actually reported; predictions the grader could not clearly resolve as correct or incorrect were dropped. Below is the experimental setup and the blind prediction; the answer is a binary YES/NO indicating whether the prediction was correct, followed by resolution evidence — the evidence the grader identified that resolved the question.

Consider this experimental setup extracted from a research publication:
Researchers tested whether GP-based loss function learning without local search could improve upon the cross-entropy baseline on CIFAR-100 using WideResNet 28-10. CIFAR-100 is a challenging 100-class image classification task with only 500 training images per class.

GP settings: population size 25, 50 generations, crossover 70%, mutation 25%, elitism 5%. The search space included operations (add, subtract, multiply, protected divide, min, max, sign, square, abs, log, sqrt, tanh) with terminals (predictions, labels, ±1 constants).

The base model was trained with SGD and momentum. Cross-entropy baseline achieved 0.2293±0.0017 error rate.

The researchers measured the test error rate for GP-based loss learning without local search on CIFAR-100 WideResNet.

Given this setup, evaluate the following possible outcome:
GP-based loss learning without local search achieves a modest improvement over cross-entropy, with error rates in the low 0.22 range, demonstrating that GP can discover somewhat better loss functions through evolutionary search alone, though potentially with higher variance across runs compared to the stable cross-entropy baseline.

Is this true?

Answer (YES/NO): NO